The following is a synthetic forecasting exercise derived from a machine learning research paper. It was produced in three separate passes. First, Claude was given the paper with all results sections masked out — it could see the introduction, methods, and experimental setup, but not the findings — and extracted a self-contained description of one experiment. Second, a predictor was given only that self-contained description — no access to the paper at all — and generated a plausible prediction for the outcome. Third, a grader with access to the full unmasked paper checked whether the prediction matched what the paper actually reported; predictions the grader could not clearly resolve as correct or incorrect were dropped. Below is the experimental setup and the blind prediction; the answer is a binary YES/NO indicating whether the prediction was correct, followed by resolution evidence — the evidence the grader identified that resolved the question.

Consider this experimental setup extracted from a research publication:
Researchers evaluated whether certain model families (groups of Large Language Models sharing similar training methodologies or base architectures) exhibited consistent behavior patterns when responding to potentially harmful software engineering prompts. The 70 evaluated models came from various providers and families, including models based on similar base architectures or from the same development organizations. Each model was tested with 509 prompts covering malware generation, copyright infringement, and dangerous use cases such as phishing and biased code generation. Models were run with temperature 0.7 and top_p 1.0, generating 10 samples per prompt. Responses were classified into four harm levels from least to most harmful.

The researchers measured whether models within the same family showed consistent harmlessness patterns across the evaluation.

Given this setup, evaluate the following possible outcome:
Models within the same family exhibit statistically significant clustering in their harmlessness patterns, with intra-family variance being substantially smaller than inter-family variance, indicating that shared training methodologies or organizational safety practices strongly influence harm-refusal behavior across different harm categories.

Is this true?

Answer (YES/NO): NO